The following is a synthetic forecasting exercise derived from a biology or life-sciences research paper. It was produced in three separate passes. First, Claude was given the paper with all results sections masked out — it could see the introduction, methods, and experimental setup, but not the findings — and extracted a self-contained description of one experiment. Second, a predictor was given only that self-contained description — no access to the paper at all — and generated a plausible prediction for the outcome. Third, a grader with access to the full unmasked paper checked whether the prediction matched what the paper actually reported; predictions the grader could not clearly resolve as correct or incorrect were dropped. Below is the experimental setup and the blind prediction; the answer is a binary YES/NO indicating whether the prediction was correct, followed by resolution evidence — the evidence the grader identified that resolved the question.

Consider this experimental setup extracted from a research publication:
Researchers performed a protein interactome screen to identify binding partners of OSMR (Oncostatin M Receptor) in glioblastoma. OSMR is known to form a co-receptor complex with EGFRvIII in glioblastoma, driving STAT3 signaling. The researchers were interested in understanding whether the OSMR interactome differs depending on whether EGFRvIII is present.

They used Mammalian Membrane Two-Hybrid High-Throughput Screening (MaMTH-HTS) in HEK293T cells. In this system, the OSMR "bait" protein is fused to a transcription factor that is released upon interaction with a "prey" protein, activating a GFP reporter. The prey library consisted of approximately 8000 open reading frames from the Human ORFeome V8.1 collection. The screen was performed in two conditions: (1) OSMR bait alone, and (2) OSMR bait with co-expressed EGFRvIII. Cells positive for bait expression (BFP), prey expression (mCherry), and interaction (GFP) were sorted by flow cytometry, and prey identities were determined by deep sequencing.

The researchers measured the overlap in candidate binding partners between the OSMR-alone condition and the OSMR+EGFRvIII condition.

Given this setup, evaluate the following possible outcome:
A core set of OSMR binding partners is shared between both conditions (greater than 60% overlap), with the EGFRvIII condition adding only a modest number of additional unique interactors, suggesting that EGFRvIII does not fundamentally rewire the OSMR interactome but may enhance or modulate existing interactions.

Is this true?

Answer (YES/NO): NO